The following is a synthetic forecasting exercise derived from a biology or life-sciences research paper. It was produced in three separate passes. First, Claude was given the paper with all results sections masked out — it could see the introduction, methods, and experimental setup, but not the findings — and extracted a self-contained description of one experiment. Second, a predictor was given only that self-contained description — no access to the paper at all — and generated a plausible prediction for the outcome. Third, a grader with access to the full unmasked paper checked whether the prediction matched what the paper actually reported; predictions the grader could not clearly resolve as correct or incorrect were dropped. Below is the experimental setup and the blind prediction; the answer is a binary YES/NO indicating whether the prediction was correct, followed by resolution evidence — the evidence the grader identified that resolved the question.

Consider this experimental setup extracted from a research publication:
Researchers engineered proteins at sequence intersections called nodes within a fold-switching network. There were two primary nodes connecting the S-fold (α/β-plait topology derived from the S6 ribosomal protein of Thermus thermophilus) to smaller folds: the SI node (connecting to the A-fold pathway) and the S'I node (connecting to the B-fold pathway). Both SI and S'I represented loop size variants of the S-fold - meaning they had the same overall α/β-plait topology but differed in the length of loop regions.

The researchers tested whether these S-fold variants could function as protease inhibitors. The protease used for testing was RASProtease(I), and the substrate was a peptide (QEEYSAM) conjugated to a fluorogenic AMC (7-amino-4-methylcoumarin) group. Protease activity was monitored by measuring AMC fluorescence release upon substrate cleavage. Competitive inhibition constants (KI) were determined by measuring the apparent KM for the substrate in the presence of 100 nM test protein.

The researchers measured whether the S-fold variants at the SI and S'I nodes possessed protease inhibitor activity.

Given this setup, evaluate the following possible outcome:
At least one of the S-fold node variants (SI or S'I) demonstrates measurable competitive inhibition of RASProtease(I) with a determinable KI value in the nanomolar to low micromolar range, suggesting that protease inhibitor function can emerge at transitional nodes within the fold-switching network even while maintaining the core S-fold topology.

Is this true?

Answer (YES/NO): YES